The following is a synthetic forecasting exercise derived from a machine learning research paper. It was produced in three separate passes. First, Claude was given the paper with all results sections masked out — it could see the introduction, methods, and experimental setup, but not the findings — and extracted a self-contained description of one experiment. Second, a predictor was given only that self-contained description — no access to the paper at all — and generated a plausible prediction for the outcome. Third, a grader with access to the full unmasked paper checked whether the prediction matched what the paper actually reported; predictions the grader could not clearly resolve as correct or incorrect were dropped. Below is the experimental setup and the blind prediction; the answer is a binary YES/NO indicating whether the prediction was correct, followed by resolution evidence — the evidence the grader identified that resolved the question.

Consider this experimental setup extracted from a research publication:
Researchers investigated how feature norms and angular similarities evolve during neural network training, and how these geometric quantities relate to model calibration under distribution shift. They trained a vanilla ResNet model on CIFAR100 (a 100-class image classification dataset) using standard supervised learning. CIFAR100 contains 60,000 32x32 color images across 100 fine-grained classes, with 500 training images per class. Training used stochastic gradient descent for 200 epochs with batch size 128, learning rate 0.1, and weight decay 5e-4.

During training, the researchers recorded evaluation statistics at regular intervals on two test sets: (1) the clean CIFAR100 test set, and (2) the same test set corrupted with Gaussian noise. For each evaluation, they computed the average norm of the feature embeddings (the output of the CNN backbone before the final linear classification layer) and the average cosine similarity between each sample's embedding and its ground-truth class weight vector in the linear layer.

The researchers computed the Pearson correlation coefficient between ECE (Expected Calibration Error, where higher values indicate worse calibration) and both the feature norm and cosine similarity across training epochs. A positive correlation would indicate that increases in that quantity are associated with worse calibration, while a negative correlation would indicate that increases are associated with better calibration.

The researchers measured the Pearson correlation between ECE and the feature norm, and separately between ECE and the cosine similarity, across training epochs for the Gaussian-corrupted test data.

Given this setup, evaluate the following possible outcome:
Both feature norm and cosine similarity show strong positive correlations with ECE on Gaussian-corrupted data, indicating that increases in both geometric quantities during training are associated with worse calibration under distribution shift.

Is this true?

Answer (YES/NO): NO